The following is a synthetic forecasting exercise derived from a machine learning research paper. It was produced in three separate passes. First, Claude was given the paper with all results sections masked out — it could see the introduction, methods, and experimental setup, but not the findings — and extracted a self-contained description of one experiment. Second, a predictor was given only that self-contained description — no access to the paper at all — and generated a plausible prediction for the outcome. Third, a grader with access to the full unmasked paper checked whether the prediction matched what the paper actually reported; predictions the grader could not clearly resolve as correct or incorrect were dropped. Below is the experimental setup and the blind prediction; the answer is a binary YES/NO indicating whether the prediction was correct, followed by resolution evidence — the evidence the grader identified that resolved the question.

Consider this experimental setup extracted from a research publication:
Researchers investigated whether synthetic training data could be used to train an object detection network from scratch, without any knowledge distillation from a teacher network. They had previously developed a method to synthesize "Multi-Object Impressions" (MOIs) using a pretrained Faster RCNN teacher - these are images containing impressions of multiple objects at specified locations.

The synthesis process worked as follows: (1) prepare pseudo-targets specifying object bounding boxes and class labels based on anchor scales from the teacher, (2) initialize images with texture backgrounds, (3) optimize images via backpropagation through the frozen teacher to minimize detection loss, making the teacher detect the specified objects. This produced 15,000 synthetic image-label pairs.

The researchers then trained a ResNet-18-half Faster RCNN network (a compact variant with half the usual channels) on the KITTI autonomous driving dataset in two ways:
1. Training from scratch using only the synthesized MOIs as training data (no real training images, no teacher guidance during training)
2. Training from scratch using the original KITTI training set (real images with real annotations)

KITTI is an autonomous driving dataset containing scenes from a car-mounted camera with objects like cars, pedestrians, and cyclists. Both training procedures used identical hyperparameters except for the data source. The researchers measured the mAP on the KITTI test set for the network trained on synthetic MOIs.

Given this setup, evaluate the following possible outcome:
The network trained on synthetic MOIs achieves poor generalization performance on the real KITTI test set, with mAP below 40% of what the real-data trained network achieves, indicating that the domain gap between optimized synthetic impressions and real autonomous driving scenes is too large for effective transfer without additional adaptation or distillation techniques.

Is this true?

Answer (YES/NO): NO